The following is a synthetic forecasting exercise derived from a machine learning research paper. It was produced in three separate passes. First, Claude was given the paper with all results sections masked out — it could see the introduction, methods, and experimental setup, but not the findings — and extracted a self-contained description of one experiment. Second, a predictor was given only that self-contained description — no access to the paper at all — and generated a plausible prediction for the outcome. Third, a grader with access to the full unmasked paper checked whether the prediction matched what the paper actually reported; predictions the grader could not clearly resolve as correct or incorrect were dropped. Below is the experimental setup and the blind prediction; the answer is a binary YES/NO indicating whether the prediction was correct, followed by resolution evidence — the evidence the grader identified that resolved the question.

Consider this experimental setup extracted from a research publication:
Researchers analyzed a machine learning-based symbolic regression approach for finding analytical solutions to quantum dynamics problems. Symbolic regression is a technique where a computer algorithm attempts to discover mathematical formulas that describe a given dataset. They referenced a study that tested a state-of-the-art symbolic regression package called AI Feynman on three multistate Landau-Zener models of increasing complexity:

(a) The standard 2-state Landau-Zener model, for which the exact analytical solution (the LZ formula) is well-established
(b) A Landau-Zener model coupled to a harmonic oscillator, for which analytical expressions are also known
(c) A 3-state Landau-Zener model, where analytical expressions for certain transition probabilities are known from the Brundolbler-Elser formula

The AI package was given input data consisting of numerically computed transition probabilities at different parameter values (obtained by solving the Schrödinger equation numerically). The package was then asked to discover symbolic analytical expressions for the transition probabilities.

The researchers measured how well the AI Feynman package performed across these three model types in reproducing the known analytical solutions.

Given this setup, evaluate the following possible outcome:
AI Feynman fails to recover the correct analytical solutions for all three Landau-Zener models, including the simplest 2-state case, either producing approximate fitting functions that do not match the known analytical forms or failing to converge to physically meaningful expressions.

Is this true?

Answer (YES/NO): NO